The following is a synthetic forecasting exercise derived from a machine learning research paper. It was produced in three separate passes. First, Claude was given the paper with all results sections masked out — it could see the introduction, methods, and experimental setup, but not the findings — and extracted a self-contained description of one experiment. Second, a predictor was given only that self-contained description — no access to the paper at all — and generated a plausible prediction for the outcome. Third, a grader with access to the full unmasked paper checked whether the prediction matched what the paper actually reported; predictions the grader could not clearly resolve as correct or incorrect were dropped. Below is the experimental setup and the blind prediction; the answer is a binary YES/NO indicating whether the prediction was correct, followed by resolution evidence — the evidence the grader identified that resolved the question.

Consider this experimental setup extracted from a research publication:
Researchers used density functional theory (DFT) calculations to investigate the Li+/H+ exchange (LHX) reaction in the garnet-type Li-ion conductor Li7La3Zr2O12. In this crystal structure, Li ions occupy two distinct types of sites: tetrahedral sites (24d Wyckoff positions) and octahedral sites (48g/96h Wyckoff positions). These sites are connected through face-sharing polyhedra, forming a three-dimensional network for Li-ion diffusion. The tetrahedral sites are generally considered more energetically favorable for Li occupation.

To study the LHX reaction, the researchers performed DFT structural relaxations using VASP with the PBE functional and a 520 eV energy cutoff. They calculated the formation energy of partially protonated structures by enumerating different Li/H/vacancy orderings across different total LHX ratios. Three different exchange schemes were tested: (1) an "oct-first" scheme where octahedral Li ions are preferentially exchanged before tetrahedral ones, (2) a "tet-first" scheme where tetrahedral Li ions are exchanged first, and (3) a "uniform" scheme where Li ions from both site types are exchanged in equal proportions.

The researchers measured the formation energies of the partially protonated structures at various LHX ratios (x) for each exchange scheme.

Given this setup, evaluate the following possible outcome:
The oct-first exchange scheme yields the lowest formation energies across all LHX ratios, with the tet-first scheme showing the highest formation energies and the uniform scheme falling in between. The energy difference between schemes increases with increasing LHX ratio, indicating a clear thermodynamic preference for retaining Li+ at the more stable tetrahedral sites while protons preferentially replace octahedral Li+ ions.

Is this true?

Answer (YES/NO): NO